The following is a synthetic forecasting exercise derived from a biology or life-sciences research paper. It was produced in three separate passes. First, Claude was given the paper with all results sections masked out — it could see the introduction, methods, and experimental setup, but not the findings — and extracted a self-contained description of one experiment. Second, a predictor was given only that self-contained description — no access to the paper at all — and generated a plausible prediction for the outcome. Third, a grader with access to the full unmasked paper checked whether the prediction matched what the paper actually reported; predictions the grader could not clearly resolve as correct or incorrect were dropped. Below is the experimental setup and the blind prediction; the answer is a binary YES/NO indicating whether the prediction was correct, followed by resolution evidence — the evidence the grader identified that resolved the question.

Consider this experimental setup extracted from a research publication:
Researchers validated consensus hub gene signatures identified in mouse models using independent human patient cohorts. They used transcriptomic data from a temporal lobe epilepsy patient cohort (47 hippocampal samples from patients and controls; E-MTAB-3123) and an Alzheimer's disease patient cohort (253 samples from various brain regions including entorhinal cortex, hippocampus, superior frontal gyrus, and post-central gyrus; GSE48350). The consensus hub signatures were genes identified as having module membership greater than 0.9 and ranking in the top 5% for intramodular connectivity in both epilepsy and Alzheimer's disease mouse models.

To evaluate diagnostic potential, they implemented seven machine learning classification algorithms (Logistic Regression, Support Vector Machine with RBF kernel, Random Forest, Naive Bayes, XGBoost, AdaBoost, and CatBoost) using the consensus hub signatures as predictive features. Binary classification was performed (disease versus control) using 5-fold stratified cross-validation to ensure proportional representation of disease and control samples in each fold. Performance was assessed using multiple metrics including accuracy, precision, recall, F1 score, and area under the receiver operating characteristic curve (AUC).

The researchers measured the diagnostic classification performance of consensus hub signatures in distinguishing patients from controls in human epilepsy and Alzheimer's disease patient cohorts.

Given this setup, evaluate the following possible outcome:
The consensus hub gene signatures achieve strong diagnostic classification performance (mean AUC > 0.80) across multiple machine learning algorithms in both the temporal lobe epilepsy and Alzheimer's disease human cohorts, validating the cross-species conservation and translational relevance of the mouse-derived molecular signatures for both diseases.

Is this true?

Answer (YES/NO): NO